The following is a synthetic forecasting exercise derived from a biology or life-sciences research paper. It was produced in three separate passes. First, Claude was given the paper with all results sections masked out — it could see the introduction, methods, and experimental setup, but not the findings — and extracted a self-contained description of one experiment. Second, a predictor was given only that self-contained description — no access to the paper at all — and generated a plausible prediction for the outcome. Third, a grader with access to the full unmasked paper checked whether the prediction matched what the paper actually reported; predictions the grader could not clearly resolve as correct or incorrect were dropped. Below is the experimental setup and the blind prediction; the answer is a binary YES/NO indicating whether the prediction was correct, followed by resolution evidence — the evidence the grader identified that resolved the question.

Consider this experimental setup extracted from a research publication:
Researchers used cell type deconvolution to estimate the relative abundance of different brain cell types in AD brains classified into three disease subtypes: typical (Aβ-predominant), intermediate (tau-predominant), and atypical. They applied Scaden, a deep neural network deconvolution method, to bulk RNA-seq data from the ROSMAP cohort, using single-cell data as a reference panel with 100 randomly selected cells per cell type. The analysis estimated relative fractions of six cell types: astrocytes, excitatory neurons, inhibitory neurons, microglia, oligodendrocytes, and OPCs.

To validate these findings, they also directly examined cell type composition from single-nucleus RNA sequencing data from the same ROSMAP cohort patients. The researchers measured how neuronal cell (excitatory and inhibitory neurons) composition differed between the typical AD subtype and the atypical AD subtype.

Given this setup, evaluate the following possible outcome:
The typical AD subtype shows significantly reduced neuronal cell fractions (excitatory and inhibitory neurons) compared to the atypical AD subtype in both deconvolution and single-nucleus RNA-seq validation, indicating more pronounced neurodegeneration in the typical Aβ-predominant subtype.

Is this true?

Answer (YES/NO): YES